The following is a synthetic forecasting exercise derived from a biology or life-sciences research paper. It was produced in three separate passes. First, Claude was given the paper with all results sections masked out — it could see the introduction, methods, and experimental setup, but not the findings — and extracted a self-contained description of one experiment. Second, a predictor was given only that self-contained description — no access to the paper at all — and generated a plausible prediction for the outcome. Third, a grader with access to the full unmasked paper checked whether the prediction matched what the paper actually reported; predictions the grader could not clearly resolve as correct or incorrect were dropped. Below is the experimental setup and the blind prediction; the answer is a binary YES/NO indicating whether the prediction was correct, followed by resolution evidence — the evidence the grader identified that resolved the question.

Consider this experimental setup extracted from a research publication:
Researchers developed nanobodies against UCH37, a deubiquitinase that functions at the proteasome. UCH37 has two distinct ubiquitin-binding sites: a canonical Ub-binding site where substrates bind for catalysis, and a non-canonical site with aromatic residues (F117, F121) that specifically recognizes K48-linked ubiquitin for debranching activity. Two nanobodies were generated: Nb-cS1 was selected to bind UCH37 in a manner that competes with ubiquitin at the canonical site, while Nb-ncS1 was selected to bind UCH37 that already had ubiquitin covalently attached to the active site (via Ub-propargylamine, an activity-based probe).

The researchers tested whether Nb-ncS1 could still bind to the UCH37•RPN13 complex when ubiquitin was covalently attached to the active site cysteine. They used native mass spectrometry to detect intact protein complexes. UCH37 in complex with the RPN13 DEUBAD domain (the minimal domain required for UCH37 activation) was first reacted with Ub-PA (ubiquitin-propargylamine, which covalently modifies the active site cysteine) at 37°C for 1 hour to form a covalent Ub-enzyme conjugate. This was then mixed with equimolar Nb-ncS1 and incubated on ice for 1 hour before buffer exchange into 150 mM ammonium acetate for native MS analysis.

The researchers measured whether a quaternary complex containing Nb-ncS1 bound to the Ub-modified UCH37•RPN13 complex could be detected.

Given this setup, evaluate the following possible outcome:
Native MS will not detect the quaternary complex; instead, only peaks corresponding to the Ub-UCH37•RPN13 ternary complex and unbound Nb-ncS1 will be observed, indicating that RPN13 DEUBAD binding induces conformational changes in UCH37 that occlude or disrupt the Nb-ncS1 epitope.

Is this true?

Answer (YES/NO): NO